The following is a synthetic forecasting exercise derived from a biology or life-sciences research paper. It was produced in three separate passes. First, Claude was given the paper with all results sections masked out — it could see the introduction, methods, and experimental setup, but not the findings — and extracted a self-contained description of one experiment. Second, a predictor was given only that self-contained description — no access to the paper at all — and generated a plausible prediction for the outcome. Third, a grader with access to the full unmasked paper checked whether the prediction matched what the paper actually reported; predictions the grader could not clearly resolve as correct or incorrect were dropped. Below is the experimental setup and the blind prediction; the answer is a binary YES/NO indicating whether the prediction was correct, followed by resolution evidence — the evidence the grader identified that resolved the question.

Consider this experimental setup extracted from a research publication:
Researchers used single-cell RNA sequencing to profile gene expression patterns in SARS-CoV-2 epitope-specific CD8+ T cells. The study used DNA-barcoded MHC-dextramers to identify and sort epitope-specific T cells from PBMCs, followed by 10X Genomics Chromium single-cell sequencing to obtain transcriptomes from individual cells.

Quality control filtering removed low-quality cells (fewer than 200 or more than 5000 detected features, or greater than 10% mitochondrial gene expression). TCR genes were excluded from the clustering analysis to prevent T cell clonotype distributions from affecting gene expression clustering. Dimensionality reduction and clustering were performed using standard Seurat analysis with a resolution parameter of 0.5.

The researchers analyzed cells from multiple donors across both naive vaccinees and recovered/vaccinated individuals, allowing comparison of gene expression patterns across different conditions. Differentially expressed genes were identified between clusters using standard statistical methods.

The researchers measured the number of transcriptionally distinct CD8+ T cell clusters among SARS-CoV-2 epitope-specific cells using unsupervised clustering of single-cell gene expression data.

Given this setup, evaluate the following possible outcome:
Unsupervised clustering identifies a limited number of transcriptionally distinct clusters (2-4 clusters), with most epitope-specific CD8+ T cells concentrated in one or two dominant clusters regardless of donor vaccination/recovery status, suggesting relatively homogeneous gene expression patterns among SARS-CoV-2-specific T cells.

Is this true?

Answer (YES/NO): NO